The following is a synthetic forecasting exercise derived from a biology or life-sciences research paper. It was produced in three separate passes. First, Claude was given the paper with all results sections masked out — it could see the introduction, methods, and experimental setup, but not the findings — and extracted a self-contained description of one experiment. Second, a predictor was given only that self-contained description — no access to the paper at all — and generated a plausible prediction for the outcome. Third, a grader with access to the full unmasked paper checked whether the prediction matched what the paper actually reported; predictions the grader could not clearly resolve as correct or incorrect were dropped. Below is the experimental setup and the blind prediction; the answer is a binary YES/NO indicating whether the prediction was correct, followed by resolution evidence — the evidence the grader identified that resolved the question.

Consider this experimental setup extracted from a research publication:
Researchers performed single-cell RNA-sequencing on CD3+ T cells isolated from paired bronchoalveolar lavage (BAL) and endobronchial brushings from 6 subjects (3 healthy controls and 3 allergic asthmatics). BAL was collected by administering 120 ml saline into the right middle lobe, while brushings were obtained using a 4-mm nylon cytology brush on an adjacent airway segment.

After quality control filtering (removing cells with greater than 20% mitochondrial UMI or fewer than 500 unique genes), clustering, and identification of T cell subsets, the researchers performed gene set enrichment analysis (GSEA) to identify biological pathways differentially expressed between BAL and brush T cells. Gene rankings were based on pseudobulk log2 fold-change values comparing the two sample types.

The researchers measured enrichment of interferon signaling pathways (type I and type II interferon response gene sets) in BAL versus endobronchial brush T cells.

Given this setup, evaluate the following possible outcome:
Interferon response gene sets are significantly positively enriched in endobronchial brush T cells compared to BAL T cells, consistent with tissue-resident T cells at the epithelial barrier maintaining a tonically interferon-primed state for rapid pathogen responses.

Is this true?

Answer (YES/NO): NO